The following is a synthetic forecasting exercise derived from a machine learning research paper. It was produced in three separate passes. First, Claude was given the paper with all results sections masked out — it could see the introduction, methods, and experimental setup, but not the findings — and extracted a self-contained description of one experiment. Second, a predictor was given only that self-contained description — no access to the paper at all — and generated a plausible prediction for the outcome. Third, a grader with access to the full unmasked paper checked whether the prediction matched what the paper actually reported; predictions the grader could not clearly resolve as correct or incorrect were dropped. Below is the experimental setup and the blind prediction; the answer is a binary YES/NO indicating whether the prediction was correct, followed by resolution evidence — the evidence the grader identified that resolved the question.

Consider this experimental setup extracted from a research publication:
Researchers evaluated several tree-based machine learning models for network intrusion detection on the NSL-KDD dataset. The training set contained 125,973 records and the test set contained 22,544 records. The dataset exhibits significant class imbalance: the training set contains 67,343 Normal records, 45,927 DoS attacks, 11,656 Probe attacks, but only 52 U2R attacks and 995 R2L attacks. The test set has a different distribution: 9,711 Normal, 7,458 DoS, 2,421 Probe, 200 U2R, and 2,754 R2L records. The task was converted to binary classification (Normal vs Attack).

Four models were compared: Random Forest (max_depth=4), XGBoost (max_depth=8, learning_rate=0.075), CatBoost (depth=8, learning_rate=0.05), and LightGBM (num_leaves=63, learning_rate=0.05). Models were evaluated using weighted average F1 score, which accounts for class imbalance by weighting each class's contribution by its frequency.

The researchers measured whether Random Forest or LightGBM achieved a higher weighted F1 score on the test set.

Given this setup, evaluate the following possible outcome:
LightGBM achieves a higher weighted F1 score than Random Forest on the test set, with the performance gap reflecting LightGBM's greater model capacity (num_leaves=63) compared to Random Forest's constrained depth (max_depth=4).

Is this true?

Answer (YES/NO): NO